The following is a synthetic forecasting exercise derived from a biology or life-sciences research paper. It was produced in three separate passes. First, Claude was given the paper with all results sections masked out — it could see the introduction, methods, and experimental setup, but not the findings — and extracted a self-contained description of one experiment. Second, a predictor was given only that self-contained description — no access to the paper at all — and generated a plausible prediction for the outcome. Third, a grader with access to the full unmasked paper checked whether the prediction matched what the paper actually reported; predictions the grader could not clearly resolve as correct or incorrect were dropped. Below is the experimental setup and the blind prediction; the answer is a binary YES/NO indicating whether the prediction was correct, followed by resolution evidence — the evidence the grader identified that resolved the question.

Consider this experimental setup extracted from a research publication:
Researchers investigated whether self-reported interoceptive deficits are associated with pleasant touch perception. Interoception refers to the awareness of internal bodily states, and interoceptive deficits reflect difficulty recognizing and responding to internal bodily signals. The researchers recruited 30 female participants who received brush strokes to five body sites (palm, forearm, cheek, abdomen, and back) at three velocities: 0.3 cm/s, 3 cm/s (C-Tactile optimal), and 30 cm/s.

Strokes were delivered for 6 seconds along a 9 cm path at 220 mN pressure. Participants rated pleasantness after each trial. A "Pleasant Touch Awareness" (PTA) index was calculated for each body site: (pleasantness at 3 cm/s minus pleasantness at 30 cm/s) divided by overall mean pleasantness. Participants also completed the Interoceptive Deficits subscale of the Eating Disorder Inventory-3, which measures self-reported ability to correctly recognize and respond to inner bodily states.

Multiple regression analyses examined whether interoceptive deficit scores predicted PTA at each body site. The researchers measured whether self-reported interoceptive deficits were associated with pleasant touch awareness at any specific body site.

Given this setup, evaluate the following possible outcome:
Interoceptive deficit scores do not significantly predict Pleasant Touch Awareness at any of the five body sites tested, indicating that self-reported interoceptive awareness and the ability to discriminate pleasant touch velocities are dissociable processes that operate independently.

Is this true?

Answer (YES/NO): NO